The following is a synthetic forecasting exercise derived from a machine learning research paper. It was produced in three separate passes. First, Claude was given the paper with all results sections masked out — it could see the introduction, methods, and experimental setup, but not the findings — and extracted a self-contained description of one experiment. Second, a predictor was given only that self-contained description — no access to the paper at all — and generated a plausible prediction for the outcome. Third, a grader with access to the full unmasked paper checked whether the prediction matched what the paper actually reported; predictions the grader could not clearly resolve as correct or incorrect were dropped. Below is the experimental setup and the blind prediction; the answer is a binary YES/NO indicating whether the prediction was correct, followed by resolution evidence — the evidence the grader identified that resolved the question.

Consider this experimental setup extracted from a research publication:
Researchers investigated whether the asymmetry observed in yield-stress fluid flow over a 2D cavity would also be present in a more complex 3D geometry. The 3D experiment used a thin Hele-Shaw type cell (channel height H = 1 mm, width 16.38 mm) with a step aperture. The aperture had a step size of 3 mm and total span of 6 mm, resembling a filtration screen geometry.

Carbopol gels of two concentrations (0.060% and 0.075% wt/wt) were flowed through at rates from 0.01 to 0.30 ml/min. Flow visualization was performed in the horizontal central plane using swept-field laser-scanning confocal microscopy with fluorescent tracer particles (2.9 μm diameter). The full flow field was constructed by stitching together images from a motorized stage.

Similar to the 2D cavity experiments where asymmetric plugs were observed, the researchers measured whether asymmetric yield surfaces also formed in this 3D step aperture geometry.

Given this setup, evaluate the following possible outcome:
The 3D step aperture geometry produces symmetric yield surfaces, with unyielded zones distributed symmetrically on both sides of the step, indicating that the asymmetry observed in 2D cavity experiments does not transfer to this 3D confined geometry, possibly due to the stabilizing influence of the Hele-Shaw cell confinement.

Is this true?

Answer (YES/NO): NO